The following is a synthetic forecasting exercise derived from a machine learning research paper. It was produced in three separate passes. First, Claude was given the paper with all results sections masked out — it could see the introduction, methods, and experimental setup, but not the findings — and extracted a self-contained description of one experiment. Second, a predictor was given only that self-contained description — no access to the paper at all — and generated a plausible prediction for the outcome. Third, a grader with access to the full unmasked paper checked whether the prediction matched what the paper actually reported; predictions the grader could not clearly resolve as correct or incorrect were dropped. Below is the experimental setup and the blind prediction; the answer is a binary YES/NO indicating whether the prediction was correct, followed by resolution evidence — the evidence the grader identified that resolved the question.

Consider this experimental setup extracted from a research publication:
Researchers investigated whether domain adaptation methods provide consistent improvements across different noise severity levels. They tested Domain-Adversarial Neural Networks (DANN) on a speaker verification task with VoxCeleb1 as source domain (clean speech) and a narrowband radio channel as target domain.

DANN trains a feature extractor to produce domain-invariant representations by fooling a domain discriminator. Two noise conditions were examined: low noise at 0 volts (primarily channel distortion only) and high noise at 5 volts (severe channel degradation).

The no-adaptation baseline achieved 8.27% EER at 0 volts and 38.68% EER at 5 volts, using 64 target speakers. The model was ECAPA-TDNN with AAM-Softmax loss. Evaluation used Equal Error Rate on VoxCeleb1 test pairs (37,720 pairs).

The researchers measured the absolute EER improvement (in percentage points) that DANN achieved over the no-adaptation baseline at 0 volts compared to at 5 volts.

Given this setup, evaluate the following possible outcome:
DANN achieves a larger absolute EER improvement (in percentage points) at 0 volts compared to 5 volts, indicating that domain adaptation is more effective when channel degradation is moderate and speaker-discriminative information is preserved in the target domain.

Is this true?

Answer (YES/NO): NO